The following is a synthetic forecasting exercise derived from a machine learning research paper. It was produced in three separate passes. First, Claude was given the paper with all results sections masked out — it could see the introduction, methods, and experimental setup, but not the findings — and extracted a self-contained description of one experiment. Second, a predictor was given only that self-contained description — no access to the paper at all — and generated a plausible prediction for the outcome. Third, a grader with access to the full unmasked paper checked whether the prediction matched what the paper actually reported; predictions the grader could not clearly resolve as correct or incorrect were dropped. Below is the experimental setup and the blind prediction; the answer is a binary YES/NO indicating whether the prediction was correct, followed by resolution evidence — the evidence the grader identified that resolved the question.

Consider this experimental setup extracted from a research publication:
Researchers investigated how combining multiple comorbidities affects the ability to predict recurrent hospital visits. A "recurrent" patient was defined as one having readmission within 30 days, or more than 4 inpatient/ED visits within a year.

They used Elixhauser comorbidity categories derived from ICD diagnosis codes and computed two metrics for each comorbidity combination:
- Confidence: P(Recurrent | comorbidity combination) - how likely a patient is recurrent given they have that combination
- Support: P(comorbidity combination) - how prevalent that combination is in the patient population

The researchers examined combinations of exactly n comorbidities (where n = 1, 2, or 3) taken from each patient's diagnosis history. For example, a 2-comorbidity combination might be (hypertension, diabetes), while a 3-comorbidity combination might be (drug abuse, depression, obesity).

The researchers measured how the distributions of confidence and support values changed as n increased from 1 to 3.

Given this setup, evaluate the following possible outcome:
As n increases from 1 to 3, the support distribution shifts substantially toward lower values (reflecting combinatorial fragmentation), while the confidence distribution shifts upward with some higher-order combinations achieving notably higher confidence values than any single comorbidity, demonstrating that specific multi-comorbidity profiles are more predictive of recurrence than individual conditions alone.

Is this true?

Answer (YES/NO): YES